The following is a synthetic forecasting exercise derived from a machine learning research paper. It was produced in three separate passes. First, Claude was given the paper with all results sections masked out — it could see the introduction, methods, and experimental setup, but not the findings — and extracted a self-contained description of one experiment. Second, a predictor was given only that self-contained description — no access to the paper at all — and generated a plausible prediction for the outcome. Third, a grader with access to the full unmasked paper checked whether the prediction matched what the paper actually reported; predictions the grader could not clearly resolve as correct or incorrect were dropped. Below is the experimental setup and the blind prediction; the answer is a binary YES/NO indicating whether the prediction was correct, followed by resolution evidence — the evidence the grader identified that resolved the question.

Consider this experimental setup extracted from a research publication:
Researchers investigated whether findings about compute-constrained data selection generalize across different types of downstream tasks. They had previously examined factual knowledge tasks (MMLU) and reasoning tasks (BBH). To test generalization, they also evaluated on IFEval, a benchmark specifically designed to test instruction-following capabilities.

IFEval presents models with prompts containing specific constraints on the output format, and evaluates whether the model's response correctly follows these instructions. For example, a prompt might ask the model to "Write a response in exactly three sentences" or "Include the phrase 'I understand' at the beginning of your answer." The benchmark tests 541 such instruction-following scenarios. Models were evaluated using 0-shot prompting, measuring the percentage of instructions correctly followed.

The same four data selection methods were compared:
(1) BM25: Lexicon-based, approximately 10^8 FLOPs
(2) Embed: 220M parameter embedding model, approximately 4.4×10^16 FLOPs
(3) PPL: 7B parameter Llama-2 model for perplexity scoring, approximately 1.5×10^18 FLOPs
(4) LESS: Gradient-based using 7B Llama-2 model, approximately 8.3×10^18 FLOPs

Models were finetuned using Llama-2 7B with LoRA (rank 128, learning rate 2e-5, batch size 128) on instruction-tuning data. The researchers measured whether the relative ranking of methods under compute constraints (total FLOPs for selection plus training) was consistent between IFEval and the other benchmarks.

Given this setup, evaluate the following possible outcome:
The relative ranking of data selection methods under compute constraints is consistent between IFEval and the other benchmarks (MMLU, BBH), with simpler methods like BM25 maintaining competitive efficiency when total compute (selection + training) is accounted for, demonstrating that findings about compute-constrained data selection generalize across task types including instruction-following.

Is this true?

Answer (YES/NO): YES